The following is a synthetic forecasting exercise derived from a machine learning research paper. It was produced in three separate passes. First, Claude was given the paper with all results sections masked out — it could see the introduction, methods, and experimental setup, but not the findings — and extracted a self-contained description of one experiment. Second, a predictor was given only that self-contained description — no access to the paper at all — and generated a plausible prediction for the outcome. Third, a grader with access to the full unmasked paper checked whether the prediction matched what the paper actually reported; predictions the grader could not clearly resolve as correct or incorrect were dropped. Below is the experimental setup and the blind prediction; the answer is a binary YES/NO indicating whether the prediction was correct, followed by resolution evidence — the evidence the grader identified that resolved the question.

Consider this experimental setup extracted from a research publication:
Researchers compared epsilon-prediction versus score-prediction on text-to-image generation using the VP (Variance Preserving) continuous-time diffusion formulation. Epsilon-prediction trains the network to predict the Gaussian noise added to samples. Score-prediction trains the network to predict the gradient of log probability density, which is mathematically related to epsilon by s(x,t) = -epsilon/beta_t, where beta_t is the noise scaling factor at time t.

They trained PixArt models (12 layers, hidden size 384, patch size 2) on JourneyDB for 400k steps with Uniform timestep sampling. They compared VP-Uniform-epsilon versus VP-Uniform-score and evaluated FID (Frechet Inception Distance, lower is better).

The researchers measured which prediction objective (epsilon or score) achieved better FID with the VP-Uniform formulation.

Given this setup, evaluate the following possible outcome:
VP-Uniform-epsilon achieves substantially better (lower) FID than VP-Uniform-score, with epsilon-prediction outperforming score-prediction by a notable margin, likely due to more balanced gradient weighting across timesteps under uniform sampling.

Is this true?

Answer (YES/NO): NO